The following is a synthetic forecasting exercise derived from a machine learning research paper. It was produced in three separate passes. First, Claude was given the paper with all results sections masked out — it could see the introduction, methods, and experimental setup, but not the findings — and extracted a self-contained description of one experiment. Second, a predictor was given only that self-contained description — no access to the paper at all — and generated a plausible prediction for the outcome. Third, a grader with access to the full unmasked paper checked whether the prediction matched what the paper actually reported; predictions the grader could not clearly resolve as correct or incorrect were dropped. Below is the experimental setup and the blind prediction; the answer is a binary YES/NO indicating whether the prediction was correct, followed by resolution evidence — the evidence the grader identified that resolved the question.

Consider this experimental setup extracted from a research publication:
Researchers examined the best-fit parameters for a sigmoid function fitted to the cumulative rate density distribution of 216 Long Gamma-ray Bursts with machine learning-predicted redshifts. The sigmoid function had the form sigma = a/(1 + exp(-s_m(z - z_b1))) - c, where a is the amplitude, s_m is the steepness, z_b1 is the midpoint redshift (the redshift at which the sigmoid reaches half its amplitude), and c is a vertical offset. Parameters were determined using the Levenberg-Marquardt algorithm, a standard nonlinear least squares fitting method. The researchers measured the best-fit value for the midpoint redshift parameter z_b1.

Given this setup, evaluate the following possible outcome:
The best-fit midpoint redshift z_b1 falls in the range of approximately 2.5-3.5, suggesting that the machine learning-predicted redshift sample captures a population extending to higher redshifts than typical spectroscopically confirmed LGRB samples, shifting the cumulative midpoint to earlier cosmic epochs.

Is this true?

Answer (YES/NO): NO